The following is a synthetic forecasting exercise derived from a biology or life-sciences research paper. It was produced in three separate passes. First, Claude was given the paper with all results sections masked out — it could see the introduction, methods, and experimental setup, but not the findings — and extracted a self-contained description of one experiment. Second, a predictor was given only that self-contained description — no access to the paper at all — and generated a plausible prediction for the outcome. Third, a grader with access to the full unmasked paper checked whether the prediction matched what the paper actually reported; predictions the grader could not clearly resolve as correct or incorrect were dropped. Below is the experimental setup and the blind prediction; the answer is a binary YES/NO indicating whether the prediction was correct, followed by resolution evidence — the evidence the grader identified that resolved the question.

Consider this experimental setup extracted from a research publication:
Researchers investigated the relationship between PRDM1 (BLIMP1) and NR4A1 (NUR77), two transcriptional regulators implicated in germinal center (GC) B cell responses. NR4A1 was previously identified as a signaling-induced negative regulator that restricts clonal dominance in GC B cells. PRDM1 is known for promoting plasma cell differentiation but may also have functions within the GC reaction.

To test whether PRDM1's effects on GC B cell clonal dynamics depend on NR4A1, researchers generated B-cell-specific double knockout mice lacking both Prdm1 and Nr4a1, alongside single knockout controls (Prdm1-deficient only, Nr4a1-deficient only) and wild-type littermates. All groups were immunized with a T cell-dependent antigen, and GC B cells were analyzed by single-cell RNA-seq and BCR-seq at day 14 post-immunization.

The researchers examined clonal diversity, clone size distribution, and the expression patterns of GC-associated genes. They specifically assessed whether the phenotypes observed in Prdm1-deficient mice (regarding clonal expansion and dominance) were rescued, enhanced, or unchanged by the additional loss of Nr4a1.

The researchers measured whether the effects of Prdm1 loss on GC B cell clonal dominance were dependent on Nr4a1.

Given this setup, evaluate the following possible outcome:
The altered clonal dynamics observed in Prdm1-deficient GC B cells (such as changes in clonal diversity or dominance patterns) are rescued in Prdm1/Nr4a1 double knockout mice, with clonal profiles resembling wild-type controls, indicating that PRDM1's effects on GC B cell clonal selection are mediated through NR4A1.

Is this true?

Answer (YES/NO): NO